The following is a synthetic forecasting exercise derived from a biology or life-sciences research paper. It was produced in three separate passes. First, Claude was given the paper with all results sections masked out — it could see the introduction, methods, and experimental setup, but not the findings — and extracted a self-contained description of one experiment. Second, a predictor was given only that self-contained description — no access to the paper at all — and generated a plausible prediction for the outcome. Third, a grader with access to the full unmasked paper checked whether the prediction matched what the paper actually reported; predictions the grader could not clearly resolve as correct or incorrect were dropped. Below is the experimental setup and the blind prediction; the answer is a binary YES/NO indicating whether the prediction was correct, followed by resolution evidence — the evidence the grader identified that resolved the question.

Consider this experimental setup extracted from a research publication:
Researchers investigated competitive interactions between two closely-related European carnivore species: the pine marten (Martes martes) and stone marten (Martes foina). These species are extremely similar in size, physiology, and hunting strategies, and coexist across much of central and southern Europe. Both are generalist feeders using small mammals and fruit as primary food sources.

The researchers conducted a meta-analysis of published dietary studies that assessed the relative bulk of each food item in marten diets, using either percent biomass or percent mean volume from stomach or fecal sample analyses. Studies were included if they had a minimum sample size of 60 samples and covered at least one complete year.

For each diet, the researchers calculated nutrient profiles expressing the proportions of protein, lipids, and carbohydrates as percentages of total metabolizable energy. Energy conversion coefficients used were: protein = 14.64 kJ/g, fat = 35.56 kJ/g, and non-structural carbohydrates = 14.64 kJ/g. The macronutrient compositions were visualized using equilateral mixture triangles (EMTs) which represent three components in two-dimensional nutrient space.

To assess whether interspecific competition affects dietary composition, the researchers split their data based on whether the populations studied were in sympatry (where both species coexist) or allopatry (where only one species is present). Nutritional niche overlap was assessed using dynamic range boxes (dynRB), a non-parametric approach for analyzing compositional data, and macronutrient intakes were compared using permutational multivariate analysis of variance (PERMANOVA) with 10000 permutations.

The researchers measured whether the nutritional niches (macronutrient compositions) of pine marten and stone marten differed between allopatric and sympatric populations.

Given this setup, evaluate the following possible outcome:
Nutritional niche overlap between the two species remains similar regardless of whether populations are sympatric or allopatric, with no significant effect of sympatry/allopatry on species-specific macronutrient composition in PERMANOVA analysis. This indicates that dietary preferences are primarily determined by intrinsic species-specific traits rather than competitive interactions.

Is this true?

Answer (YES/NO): NO